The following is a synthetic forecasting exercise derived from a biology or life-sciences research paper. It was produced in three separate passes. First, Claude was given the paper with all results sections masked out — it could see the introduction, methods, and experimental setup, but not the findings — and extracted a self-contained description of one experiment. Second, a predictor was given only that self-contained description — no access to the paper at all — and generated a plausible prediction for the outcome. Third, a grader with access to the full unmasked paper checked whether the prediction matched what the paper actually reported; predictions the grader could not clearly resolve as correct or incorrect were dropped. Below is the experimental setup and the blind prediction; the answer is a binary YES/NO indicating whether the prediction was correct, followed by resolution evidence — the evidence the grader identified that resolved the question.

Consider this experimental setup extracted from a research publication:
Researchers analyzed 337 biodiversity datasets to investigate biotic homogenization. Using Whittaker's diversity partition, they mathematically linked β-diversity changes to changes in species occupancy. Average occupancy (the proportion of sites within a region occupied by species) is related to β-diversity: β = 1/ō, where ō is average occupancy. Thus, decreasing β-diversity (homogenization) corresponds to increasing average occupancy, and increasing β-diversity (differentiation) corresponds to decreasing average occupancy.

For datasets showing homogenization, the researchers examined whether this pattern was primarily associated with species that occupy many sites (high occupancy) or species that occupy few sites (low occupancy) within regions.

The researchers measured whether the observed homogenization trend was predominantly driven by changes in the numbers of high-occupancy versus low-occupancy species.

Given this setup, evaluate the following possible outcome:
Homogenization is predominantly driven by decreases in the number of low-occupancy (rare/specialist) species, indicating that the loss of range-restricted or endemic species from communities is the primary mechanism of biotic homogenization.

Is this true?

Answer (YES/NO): NO